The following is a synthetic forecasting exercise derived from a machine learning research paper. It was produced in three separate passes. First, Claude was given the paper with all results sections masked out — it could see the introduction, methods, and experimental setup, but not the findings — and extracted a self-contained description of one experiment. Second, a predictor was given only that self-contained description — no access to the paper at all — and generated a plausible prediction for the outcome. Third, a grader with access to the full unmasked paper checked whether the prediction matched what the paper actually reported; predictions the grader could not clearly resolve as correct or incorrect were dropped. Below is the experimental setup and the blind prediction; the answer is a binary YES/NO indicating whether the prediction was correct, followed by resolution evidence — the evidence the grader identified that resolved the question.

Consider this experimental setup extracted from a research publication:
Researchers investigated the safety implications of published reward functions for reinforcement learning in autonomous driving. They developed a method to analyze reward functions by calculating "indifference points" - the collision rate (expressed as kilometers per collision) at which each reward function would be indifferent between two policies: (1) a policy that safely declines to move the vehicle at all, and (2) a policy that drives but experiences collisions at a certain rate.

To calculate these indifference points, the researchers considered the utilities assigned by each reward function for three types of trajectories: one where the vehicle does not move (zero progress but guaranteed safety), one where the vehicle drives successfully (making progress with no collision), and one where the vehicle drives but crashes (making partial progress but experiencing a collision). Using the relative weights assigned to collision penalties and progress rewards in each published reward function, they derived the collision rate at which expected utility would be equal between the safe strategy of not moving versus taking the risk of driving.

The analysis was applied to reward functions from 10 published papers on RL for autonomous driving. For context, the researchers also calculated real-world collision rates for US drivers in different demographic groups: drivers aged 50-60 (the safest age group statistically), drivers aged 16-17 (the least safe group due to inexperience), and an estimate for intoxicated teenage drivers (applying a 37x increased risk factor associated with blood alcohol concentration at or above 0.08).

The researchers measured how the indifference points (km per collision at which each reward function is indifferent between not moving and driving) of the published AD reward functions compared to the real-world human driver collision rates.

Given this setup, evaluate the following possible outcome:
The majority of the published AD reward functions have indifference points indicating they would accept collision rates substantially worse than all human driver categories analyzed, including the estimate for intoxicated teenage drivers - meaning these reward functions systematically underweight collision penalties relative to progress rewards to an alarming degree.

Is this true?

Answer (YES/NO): YES